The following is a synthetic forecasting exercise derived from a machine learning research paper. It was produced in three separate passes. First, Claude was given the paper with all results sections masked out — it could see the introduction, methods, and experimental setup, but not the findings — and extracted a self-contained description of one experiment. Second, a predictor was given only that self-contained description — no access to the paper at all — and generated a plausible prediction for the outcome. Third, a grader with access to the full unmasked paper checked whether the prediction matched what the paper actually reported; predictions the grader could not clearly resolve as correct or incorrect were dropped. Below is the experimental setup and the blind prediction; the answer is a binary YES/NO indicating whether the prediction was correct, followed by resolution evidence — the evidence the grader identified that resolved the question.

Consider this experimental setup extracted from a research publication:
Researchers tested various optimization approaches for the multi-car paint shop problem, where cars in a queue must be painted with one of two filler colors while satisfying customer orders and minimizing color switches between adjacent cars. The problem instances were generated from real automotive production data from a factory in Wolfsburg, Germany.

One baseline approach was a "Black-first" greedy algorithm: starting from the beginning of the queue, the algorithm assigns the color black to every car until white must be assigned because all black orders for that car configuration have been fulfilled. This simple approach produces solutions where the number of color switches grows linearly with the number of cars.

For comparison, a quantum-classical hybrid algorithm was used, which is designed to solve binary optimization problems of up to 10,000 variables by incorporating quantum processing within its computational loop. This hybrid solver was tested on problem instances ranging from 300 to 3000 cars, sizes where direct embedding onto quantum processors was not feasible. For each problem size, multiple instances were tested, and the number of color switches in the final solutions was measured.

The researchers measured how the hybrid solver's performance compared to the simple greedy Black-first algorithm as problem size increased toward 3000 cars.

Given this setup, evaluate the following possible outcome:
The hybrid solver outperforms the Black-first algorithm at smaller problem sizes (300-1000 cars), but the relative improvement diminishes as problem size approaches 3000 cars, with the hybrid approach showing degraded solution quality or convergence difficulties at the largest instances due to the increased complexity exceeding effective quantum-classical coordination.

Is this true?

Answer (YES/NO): NO